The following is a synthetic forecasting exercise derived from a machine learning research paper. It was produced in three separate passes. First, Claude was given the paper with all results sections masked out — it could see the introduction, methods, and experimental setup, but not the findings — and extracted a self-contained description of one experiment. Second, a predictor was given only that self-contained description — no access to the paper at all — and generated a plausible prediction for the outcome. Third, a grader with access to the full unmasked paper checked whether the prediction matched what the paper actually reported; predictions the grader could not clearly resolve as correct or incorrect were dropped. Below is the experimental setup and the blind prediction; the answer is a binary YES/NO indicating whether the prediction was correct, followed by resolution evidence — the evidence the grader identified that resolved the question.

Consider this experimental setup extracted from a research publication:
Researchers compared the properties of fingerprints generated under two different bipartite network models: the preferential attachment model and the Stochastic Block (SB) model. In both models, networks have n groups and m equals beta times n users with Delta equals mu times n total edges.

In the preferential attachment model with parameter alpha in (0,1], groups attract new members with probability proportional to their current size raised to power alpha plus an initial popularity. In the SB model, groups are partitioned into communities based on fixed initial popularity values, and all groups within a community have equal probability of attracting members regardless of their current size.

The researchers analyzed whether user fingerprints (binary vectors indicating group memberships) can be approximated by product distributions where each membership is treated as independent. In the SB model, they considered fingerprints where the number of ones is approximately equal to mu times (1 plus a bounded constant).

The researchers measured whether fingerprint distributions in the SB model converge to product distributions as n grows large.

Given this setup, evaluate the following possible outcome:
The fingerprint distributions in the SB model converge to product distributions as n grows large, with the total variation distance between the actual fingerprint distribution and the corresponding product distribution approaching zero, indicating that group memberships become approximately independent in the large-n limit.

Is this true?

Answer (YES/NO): YES